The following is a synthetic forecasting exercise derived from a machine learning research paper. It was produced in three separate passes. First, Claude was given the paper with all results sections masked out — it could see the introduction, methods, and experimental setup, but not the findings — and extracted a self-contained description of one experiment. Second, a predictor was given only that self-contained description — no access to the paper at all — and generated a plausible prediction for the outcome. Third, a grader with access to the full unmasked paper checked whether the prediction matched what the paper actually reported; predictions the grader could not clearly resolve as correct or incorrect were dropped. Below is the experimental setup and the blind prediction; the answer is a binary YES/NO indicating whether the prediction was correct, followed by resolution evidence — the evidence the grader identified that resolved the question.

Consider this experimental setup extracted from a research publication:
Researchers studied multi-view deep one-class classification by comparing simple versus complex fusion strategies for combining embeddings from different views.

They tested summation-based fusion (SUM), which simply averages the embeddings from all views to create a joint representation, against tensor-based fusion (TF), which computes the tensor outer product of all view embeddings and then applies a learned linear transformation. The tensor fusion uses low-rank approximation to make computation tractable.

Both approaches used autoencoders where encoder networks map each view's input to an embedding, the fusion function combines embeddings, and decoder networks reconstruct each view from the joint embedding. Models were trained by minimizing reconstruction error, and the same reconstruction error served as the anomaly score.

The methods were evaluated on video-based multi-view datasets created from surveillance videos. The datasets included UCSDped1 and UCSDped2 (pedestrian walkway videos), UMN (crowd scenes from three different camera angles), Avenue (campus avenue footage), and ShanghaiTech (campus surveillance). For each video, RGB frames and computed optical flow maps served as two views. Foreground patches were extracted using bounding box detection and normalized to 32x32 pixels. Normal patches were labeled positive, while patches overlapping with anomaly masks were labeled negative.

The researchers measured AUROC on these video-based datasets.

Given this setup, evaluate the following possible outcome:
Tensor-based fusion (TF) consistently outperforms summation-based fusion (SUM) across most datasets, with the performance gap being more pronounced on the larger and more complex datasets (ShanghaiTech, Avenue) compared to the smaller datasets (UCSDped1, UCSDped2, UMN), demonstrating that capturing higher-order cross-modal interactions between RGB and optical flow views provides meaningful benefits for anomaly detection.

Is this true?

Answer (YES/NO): NO